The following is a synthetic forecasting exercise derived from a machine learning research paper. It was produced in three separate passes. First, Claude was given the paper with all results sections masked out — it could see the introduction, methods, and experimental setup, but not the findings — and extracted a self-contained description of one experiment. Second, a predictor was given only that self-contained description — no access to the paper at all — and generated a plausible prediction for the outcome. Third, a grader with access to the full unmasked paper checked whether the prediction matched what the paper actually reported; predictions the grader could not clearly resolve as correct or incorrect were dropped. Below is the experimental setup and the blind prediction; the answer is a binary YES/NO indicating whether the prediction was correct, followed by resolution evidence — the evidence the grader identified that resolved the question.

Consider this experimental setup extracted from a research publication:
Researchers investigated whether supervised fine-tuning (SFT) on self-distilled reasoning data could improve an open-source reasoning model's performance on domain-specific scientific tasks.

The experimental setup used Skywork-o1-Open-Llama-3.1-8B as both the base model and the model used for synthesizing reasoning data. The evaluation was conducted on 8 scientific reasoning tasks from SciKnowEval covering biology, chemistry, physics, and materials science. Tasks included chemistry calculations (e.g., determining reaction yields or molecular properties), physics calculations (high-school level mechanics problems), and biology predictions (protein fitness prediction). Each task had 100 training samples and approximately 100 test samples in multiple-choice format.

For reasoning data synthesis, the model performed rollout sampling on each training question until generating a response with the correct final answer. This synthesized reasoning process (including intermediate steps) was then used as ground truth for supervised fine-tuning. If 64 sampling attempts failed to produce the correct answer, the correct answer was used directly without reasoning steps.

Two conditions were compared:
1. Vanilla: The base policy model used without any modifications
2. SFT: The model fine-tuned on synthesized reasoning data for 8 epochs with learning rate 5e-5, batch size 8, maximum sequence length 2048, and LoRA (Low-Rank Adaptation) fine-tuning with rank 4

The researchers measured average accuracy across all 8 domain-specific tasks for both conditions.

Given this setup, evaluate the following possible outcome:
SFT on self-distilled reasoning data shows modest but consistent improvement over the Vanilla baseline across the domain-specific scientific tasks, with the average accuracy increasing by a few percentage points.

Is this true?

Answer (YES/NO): NO